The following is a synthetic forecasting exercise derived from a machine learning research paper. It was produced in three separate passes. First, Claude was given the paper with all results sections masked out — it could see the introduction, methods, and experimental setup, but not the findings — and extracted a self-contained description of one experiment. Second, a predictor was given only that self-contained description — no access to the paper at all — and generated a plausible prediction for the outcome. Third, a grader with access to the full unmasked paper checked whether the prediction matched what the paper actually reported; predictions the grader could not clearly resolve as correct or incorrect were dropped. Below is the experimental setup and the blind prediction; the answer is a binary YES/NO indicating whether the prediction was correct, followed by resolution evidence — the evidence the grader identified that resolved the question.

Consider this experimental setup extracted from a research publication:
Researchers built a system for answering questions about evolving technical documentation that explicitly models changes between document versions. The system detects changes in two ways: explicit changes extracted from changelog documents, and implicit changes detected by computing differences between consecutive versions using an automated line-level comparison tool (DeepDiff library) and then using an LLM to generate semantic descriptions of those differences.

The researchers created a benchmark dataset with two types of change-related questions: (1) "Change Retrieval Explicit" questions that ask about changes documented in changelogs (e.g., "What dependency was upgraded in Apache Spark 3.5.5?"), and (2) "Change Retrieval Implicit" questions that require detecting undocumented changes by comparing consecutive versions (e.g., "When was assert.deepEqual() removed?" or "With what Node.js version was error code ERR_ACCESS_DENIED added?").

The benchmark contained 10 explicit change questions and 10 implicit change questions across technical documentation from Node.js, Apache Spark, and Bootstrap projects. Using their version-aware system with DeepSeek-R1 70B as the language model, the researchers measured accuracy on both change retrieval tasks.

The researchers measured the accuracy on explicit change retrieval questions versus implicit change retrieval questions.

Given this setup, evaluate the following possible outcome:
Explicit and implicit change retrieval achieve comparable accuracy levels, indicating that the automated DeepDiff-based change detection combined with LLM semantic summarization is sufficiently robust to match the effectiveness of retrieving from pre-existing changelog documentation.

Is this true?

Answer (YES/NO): NO